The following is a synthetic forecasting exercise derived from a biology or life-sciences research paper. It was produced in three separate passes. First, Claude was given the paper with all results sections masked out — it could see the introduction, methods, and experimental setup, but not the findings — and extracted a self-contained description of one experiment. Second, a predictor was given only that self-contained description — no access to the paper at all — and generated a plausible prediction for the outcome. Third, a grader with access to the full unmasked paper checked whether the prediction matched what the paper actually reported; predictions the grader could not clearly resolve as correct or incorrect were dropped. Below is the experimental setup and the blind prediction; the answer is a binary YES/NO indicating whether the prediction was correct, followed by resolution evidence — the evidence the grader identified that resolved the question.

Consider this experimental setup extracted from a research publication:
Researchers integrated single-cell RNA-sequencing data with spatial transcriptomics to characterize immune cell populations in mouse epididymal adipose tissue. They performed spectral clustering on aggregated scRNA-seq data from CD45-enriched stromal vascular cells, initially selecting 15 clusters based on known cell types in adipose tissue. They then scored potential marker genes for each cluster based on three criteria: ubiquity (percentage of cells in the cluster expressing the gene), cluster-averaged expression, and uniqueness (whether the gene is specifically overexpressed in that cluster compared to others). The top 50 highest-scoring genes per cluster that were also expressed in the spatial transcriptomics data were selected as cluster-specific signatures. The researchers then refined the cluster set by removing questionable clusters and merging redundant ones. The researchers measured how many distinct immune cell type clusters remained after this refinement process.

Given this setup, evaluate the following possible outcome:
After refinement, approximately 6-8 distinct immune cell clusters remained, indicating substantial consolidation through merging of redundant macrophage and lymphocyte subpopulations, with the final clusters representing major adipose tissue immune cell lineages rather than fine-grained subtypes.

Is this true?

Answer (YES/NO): YES